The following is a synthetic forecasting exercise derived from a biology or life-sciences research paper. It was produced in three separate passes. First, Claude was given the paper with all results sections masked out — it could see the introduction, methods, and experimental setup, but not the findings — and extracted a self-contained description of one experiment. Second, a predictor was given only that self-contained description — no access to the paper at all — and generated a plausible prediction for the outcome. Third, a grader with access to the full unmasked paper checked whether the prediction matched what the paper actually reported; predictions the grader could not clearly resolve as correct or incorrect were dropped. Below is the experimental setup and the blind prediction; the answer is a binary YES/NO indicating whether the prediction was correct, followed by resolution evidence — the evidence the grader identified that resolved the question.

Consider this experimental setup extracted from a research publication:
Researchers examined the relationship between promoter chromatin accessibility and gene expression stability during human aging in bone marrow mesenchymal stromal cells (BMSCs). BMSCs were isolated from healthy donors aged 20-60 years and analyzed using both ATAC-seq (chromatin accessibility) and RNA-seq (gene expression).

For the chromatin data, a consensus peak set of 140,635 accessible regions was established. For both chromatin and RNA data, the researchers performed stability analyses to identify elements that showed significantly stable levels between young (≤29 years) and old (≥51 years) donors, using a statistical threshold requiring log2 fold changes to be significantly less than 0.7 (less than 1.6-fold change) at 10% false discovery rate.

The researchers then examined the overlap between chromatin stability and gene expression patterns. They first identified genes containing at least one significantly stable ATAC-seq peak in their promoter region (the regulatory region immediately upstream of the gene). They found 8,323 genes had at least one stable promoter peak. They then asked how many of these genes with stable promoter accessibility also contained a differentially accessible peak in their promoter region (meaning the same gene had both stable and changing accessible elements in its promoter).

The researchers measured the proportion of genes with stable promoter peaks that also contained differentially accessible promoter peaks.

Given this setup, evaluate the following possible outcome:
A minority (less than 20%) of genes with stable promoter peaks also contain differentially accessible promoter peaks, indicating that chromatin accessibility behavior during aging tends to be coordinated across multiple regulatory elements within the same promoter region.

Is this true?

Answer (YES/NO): YES